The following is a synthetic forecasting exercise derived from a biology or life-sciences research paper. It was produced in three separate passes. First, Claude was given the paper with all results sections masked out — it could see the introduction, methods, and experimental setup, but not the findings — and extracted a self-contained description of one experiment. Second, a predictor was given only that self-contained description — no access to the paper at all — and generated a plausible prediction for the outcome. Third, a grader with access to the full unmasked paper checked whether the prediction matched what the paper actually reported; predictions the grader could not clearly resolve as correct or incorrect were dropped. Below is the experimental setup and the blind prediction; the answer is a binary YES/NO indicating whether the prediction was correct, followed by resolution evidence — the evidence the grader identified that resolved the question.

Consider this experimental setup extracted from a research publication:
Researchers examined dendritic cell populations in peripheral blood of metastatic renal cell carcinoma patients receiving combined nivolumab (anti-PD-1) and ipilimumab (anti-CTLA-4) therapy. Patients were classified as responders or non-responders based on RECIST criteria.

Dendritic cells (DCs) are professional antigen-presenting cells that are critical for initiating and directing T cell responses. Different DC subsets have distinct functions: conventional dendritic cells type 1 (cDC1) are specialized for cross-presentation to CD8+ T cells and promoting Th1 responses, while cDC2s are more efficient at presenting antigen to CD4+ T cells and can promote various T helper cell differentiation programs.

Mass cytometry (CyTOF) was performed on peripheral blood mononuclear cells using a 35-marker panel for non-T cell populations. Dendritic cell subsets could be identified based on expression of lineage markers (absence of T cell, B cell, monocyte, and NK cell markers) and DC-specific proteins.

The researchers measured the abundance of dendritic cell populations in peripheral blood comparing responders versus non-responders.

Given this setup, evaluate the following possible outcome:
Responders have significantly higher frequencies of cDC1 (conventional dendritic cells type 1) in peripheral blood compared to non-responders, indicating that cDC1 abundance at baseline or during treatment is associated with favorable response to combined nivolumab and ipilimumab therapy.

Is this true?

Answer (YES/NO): YES